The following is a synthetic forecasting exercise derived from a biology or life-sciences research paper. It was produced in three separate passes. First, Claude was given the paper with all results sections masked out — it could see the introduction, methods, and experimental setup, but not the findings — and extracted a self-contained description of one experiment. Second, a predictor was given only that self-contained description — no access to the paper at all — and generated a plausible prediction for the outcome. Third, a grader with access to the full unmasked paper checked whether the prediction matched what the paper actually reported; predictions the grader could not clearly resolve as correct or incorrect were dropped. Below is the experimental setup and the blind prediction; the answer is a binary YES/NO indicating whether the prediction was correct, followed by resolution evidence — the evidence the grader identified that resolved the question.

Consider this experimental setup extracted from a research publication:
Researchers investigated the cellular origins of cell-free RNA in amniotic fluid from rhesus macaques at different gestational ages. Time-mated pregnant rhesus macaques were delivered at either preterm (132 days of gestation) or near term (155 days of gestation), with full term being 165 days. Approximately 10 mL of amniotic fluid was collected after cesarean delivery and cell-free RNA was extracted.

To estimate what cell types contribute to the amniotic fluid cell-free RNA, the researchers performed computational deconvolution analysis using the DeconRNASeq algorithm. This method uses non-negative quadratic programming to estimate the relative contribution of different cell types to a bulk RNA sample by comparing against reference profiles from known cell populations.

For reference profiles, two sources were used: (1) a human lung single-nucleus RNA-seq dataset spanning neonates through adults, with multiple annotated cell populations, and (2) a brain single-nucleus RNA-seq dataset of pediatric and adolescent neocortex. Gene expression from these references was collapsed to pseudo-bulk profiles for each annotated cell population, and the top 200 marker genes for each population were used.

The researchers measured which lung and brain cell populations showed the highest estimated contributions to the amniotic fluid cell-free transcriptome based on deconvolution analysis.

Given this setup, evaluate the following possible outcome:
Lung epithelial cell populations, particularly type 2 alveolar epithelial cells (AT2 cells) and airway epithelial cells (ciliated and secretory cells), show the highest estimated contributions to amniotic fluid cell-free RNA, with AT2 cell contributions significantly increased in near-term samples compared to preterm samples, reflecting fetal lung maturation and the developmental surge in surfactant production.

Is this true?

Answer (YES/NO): NO